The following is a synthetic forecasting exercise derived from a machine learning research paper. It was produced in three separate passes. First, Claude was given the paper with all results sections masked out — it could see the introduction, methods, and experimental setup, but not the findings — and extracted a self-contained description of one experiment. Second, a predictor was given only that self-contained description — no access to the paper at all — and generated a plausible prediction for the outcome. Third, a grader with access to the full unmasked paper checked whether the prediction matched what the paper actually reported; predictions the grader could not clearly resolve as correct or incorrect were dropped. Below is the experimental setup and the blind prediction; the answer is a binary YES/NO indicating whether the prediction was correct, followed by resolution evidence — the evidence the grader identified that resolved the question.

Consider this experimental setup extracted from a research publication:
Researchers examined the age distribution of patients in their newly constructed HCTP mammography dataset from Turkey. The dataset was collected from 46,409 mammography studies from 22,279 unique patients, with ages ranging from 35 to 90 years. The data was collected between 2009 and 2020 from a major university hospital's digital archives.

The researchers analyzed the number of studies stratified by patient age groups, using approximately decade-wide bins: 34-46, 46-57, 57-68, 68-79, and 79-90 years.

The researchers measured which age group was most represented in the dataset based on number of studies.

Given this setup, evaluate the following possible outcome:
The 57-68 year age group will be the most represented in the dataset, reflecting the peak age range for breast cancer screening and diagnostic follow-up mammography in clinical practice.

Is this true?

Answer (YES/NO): NO